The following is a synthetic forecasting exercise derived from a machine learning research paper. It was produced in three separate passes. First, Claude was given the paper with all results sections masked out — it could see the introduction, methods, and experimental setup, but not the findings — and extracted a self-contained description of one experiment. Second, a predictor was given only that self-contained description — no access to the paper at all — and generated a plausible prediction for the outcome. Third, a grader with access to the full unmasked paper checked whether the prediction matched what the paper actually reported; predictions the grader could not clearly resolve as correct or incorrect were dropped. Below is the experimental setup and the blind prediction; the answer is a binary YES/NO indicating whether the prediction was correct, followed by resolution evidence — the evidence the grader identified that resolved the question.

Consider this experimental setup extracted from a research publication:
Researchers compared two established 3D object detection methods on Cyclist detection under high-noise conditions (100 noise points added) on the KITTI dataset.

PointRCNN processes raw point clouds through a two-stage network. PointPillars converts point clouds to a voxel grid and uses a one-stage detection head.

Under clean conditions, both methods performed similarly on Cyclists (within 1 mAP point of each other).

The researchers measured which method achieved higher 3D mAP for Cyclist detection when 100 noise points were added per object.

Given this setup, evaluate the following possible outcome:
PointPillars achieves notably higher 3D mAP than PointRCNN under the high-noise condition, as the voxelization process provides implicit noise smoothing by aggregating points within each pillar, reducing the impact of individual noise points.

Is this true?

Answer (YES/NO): YES